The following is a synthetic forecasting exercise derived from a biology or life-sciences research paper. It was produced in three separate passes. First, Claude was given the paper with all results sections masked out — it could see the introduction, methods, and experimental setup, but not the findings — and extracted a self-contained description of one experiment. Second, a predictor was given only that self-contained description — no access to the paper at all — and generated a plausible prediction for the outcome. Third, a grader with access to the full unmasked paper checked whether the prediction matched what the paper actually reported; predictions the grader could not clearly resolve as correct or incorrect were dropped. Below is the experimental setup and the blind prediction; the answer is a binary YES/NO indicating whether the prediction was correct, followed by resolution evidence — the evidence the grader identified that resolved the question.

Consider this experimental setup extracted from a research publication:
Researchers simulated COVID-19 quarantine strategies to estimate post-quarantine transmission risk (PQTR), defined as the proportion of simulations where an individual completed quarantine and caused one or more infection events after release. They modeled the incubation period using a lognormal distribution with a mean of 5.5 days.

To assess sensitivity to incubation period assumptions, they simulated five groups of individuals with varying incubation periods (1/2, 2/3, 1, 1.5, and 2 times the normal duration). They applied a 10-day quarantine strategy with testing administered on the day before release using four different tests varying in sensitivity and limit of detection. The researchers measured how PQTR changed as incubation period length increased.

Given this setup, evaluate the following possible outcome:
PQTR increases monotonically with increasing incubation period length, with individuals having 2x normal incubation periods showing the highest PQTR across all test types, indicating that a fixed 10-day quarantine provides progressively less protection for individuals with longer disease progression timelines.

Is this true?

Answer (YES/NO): YES